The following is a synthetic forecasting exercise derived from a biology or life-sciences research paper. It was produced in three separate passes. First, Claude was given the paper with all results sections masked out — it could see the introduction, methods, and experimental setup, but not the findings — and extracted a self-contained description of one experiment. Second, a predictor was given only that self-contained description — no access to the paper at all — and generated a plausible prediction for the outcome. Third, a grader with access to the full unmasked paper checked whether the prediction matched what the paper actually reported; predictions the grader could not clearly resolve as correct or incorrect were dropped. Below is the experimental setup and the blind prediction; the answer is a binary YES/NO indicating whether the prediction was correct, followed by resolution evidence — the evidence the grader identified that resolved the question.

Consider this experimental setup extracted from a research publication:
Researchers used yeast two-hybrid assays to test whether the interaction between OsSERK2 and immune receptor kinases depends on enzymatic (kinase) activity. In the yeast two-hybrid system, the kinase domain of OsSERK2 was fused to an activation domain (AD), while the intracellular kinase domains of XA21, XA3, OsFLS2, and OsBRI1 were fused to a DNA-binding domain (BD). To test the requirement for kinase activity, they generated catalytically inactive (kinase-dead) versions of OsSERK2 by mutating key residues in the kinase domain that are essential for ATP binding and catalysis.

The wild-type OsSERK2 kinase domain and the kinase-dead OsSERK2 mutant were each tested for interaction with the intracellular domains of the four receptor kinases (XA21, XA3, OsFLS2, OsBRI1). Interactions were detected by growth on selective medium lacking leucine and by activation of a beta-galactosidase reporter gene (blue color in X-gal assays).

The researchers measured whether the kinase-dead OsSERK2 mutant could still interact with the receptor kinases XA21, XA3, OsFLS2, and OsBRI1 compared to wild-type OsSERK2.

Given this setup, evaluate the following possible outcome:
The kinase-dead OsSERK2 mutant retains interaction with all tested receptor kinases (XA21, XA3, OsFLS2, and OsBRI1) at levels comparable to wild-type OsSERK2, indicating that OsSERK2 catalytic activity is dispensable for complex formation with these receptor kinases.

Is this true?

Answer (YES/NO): NO